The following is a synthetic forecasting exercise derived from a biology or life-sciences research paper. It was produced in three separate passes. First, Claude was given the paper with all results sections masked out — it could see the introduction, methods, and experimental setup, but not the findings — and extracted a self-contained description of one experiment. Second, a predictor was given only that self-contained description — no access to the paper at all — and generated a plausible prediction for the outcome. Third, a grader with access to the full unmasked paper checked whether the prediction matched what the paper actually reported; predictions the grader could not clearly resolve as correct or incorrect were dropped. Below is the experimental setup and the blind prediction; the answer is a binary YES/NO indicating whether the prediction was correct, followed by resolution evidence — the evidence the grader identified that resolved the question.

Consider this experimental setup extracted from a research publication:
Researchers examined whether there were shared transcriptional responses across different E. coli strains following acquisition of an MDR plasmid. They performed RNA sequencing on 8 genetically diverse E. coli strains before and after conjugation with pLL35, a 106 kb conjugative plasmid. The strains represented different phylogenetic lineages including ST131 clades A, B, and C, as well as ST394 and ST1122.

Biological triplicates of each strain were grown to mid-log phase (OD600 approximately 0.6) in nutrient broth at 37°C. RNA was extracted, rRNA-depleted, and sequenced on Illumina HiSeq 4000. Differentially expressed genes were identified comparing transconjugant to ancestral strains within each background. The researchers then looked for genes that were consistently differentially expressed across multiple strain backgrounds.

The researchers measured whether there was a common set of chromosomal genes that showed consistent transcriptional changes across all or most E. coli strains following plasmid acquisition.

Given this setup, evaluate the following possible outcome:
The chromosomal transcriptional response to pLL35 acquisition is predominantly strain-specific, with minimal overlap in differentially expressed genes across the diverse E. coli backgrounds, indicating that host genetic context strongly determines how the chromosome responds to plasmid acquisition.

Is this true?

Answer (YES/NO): NO